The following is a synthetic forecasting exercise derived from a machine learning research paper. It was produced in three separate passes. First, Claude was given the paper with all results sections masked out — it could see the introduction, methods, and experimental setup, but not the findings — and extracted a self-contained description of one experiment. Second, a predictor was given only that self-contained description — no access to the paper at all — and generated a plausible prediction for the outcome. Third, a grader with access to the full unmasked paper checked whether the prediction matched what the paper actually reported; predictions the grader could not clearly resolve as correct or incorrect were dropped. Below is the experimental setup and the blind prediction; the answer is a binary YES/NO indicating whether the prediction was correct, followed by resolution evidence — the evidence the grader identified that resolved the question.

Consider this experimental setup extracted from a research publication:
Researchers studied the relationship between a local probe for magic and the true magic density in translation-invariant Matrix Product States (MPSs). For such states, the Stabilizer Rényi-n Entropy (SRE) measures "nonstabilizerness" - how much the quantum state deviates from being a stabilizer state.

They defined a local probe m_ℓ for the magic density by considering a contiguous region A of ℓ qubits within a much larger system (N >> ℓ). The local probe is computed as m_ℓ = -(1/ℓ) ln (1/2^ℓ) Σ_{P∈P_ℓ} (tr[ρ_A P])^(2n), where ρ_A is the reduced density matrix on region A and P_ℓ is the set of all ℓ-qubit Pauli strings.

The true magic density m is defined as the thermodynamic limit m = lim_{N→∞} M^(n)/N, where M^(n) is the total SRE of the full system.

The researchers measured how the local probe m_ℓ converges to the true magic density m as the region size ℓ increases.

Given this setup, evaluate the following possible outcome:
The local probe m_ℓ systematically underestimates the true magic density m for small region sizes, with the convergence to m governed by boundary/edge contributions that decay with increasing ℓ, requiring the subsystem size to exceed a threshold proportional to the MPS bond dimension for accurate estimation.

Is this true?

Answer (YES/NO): NO